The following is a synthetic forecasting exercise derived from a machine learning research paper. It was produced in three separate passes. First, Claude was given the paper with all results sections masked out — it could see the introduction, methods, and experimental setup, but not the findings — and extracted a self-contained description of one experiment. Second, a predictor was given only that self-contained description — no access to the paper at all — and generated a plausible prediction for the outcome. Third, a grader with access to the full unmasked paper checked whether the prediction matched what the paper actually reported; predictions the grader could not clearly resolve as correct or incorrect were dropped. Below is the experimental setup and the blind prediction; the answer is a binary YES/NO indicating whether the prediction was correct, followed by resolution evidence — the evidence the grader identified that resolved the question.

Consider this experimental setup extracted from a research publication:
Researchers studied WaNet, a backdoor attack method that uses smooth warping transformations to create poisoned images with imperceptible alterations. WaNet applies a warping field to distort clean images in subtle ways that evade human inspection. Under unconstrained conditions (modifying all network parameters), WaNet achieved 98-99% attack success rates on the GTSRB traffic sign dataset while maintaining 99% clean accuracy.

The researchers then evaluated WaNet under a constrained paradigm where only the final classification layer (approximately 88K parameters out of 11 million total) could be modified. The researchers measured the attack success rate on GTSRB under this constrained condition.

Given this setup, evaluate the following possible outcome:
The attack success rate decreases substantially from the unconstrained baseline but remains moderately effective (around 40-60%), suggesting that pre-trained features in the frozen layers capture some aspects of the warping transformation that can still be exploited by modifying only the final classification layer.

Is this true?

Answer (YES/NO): NO